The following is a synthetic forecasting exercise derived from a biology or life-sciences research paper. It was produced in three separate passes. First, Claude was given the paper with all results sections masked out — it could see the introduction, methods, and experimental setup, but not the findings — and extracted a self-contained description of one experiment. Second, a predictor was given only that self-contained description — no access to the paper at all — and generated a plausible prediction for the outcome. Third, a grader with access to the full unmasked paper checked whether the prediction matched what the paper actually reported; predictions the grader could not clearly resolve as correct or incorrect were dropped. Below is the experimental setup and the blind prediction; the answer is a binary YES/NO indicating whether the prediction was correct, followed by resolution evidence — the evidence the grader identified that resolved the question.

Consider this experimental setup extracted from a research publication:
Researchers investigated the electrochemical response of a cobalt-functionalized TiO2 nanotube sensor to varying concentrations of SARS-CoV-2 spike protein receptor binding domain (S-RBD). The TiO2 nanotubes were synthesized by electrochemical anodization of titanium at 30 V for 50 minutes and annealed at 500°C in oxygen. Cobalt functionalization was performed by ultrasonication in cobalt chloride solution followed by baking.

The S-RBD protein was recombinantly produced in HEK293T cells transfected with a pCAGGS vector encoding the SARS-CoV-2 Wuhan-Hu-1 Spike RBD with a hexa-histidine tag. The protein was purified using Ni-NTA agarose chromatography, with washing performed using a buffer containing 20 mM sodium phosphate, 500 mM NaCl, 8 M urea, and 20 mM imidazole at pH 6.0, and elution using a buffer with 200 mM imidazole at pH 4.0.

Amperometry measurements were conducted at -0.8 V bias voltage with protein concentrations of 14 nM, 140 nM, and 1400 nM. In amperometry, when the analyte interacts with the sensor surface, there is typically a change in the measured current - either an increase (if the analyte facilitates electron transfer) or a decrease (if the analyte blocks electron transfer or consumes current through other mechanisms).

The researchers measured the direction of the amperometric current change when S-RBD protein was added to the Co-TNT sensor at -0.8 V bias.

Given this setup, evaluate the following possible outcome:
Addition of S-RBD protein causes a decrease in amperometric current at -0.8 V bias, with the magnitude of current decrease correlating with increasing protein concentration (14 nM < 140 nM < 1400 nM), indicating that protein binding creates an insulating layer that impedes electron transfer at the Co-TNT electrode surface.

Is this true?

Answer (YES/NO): NO